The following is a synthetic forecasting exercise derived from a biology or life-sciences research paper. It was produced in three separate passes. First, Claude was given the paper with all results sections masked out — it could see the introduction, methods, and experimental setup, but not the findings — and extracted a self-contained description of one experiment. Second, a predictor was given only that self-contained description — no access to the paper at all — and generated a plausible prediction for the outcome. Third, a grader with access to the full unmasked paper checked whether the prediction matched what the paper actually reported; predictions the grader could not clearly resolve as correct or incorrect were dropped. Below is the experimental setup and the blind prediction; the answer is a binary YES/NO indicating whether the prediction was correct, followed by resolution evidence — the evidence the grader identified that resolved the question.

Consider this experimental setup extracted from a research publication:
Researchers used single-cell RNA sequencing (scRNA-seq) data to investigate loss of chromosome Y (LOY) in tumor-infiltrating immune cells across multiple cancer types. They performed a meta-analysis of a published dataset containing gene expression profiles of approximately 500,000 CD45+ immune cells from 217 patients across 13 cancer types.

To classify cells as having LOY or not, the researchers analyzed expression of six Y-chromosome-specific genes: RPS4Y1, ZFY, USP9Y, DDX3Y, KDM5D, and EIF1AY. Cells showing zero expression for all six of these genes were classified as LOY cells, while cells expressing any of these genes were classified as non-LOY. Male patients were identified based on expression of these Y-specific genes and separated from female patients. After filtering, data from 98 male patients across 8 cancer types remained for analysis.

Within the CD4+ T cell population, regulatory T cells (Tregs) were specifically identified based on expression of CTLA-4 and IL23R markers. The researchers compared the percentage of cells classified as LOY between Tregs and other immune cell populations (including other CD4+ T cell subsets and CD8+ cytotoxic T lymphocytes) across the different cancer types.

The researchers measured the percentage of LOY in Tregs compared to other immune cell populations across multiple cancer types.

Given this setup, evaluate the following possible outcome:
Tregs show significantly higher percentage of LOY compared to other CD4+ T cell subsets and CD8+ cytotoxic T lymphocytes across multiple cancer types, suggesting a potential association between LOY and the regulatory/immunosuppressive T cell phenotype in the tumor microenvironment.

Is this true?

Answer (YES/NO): NO